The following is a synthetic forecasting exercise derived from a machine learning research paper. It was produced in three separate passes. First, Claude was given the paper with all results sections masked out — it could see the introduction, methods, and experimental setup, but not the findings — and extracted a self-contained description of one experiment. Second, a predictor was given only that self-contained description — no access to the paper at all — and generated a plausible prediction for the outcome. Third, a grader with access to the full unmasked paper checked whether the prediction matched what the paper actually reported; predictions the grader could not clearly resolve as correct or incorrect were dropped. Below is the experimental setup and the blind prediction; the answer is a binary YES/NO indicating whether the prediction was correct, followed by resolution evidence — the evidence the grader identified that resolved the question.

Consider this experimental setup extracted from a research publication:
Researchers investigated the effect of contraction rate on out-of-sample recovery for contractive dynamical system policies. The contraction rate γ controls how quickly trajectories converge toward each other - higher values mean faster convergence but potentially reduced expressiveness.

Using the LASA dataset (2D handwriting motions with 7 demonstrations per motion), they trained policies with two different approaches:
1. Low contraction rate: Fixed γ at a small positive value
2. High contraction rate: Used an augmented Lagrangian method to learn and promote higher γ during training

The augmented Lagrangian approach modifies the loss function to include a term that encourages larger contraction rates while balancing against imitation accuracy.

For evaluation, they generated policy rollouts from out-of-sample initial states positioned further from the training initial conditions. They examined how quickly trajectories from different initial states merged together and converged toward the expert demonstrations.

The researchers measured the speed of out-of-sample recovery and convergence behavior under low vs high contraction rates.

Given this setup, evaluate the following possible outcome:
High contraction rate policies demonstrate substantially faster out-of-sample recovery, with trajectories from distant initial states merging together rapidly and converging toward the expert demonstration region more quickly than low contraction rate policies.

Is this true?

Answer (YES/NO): YES